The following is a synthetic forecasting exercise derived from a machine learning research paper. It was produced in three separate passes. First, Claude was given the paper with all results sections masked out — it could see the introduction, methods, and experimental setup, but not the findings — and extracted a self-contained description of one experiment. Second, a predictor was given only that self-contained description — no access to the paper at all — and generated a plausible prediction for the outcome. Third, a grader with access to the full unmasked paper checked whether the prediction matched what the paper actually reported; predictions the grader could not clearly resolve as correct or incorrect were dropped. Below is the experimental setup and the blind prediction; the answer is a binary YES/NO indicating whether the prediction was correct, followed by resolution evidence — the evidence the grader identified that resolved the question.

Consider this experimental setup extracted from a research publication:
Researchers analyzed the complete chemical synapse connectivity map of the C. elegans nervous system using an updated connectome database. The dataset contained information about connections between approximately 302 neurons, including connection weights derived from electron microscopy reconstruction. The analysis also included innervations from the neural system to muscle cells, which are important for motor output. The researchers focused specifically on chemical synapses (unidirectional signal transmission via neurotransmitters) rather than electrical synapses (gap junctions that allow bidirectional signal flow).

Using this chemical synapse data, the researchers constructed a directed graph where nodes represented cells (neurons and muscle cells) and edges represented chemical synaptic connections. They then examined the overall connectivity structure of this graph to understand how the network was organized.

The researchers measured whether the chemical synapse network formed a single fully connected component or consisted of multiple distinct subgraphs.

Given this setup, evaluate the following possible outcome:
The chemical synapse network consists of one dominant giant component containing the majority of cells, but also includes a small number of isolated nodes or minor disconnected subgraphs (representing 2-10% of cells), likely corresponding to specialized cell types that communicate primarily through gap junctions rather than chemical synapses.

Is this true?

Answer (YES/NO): NO